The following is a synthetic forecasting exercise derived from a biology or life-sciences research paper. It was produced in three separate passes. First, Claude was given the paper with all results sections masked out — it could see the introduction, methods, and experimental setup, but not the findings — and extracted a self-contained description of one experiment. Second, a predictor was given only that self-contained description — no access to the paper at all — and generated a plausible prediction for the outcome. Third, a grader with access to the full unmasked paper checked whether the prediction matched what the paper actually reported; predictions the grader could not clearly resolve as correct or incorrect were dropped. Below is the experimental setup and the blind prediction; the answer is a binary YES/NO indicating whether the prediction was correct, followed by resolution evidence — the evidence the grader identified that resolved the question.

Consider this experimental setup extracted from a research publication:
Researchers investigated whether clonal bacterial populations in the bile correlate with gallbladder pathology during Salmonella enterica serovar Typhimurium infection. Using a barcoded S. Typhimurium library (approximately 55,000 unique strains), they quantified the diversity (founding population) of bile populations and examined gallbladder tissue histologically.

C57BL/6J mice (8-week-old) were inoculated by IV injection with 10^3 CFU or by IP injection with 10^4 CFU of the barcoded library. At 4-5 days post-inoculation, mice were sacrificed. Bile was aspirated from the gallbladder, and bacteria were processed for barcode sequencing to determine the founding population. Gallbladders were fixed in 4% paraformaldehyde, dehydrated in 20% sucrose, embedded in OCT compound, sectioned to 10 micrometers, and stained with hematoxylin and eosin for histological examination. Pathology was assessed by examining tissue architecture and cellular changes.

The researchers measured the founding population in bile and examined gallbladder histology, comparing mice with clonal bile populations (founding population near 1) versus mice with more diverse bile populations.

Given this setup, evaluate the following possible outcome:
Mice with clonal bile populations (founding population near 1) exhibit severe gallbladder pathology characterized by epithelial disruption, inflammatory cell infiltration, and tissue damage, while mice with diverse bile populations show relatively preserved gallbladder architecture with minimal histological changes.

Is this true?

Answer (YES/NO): YES